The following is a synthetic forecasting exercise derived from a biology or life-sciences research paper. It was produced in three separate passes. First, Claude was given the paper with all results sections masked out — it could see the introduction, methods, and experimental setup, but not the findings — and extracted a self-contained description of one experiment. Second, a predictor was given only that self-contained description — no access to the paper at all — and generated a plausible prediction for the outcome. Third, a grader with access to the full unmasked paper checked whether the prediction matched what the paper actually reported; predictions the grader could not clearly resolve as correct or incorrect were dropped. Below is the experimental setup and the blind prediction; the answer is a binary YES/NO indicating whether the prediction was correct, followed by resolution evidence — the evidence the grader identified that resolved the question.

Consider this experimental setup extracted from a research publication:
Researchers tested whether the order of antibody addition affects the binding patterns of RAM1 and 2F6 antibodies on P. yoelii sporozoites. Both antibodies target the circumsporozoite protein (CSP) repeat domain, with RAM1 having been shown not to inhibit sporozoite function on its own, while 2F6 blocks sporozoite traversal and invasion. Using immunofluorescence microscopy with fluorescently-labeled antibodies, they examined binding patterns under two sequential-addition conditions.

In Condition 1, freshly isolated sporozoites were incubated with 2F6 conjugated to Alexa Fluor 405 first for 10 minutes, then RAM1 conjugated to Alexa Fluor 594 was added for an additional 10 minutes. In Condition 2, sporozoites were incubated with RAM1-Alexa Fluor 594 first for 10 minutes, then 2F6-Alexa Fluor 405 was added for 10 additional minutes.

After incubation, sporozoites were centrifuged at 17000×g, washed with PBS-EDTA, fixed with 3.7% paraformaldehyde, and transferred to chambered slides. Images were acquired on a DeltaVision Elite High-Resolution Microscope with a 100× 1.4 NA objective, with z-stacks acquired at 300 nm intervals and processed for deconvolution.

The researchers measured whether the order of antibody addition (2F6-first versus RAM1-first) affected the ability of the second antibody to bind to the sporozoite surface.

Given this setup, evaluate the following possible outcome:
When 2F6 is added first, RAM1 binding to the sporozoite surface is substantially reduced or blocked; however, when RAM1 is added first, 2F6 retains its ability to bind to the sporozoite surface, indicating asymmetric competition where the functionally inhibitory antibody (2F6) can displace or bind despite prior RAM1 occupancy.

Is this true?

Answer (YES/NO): NO